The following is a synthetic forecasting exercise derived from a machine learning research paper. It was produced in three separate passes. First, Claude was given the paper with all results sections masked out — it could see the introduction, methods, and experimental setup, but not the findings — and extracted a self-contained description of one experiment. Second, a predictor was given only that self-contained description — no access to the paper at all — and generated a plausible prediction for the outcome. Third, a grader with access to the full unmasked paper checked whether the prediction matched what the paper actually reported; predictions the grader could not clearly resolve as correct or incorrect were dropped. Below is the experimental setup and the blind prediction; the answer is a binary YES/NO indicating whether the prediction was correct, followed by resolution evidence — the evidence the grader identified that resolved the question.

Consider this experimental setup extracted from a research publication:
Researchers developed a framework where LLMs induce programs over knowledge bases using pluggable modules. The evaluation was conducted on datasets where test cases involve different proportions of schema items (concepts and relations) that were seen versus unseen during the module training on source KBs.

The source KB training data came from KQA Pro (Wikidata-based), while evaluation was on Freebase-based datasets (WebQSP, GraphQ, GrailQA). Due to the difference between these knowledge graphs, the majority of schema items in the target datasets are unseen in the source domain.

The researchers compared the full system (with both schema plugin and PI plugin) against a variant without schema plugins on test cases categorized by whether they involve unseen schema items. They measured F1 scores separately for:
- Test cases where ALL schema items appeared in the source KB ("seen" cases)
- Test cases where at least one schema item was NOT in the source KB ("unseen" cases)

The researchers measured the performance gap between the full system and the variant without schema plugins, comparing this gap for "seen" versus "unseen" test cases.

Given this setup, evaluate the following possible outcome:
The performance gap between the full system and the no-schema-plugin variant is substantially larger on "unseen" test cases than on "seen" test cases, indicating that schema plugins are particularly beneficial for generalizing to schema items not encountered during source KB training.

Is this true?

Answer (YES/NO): YES